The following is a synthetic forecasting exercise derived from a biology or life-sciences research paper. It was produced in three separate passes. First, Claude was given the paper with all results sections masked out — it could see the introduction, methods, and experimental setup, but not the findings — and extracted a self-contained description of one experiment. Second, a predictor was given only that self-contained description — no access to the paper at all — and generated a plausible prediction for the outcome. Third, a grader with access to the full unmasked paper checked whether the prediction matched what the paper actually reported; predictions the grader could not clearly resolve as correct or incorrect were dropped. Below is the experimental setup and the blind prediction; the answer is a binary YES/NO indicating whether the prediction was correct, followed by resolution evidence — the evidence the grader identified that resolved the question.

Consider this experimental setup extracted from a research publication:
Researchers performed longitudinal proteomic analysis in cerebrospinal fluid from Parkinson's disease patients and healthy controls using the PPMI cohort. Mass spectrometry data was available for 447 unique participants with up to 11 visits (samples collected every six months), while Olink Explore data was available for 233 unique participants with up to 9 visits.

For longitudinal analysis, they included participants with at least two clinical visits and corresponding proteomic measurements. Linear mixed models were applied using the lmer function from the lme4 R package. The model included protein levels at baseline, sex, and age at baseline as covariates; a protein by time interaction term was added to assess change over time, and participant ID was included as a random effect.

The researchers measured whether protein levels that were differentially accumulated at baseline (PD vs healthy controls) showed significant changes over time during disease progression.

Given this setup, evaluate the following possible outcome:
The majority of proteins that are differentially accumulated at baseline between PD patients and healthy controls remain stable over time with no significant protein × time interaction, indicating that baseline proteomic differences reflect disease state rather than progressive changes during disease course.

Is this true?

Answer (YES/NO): YES